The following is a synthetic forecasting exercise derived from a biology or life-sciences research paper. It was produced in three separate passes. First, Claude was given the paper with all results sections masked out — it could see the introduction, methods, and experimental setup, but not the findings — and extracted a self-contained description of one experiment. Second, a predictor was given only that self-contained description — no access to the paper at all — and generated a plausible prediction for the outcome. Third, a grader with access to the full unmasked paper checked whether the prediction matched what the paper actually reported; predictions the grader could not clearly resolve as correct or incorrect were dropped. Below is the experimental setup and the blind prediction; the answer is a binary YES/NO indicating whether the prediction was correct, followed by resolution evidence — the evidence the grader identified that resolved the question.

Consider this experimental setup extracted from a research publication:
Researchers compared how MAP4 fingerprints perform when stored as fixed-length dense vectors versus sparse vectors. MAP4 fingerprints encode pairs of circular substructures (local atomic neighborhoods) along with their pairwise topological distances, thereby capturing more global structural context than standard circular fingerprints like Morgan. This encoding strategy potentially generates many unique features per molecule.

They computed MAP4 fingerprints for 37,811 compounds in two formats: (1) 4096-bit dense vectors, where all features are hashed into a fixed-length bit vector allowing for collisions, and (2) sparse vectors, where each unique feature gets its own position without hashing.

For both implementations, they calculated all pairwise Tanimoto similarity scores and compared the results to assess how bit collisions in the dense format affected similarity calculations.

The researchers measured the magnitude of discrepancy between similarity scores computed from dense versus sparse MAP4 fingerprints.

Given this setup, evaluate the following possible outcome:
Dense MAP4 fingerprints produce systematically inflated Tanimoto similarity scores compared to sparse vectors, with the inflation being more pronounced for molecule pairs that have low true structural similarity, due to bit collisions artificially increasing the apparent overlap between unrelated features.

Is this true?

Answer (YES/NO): YES